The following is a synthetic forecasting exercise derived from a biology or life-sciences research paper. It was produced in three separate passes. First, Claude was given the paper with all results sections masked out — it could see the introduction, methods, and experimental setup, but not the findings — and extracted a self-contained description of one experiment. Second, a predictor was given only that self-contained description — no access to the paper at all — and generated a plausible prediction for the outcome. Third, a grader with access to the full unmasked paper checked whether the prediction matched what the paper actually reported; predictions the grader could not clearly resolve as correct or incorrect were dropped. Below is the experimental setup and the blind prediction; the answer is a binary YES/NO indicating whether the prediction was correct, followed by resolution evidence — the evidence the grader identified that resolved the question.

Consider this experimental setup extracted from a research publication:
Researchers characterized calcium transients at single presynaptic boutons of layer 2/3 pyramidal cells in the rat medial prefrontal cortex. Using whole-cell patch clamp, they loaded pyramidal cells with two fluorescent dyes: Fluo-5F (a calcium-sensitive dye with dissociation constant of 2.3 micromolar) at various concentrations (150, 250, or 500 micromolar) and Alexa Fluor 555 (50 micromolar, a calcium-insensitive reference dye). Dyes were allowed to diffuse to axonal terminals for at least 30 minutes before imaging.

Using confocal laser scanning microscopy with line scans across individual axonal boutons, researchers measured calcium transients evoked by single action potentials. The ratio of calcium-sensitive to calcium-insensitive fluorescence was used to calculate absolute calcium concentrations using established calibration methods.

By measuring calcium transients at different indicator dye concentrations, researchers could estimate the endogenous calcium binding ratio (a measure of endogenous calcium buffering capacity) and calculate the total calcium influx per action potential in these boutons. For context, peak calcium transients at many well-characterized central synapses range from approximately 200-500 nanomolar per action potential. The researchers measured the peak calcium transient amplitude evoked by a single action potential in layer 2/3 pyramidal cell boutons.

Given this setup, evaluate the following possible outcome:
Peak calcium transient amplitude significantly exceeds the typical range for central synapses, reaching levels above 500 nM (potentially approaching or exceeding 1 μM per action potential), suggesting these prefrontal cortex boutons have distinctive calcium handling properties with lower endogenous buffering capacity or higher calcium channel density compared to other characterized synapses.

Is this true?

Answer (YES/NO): YES